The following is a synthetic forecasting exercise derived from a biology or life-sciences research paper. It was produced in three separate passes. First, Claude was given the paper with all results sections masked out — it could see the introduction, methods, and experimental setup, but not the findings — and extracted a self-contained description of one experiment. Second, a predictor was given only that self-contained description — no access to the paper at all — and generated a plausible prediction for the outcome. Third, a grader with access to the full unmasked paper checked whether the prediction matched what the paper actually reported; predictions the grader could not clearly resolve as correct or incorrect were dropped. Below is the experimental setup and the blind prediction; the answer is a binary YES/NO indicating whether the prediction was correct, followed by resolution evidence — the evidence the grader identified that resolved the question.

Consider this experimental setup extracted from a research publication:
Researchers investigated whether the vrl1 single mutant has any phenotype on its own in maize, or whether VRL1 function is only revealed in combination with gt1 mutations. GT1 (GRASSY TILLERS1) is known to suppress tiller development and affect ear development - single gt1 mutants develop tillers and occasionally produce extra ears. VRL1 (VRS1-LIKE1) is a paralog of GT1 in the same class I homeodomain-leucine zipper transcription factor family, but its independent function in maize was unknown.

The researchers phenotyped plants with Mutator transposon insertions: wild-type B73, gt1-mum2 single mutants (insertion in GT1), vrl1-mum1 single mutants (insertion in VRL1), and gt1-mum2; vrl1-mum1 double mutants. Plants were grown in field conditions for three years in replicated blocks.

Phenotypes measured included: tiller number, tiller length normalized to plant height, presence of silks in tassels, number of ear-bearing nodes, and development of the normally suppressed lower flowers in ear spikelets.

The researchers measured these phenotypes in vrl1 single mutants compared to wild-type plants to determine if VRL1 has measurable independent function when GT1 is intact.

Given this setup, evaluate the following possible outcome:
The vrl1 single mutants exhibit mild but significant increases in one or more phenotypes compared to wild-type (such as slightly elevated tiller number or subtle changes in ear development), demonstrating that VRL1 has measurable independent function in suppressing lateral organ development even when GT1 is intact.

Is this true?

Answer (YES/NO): YES